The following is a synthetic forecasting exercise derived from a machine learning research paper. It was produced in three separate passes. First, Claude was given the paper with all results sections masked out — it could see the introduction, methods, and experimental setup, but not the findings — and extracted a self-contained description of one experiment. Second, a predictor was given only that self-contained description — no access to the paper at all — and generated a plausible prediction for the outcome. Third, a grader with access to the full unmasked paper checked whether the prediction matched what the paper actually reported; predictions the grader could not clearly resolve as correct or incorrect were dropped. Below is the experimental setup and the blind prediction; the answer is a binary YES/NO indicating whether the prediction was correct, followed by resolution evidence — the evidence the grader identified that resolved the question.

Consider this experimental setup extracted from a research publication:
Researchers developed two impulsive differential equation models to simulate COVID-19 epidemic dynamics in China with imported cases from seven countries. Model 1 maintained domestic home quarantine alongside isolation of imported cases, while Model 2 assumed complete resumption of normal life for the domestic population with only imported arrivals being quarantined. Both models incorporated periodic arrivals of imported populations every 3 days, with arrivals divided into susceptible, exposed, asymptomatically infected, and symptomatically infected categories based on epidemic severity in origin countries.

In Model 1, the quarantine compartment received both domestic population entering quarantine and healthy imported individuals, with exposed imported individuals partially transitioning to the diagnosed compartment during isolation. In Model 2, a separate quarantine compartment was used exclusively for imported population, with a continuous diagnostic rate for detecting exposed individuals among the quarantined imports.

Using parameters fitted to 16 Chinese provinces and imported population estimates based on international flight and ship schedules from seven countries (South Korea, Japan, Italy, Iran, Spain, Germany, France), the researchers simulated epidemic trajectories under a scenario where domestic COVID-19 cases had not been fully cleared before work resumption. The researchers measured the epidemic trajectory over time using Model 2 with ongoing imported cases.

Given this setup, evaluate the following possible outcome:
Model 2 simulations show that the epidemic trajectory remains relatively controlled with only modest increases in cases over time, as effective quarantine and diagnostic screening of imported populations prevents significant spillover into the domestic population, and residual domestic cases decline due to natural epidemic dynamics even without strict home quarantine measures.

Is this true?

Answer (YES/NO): NO